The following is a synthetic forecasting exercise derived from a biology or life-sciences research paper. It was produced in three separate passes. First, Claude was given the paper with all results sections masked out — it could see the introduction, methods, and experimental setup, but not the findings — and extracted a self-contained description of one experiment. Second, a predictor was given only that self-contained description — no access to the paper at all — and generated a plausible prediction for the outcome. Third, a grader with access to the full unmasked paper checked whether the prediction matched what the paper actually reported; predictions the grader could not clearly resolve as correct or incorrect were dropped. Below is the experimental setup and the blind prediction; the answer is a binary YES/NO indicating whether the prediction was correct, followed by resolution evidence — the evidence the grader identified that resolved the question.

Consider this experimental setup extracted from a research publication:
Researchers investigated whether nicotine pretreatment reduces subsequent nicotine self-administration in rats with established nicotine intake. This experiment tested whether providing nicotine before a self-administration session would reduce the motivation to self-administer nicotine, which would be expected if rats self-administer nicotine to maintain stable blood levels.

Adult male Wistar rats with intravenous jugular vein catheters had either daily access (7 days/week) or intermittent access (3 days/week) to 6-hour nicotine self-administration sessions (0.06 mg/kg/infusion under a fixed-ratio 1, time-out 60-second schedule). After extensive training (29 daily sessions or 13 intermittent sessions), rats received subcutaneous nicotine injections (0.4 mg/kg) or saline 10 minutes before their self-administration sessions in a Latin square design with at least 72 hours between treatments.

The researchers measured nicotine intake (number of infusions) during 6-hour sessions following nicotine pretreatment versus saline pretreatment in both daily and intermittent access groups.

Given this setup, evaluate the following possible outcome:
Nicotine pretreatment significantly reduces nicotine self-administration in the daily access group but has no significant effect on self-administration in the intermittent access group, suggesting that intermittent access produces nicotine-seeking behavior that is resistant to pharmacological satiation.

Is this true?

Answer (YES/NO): NO